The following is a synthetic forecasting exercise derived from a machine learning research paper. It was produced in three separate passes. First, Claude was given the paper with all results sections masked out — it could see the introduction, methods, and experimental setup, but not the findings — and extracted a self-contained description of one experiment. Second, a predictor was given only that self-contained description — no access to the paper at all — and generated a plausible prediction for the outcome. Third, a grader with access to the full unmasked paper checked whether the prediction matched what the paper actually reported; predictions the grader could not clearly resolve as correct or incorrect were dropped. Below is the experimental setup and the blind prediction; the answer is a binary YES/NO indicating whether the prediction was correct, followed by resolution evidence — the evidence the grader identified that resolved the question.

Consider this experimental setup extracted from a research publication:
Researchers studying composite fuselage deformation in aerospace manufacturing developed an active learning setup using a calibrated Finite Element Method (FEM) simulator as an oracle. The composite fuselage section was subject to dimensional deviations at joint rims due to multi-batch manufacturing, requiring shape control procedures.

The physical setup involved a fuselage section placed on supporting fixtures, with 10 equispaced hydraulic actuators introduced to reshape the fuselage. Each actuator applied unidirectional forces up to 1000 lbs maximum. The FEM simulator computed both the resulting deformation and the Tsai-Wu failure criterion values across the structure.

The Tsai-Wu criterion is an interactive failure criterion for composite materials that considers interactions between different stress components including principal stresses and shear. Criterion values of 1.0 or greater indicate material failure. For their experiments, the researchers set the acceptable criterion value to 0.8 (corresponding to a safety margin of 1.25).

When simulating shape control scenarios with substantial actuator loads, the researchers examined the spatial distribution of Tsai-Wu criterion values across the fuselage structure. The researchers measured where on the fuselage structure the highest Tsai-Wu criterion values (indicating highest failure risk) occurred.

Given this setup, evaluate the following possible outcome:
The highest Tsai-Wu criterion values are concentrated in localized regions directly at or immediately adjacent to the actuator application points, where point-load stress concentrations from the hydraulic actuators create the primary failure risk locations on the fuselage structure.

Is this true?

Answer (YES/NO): NO